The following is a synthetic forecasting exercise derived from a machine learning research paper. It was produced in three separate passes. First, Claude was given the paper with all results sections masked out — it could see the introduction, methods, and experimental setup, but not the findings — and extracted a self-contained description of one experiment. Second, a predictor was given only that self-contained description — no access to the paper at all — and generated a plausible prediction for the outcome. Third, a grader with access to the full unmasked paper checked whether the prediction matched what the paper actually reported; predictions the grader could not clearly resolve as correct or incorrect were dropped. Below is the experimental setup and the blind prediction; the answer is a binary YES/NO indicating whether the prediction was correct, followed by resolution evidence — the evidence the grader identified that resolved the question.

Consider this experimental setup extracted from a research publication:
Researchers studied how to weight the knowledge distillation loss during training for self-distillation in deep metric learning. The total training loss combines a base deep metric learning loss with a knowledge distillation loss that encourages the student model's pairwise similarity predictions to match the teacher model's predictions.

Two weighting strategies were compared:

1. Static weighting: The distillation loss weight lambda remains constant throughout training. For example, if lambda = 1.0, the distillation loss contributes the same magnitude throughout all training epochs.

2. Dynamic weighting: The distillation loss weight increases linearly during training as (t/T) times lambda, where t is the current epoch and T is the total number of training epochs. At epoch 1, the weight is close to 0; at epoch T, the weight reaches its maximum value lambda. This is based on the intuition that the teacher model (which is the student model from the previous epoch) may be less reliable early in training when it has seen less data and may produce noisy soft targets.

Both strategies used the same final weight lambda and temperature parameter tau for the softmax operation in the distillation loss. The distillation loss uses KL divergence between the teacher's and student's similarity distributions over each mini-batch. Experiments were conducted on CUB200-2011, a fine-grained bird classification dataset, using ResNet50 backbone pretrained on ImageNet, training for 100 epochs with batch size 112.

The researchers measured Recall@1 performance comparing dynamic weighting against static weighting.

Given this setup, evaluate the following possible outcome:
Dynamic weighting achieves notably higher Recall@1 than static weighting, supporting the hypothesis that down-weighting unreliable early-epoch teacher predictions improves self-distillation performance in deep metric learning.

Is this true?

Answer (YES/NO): NO